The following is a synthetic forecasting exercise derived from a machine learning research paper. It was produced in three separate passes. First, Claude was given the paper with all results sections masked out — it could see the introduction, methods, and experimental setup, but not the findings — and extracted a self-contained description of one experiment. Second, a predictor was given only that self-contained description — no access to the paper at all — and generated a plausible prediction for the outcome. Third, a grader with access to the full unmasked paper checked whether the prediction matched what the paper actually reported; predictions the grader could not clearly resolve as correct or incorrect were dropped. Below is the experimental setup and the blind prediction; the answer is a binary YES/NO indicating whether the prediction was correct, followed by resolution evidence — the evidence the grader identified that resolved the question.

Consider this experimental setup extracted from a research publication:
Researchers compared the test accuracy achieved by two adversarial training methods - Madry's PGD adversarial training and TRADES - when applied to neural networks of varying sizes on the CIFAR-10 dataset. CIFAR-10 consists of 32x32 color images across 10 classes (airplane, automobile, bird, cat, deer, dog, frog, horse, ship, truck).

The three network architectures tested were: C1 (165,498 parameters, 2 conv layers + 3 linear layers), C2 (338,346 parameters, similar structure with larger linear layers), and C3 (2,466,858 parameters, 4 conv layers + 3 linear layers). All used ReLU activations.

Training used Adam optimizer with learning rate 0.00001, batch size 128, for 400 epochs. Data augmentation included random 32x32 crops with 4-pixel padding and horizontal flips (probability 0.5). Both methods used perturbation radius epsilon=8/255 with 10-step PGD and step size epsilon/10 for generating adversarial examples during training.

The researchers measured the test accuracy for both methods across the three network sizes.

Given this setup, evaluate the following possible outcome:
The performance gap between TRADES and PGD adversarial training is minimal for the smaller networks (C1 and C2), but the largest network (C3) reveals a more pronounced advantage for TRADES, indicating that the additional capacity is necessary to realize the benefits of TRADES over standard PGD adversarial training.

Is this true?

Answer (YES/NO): NO